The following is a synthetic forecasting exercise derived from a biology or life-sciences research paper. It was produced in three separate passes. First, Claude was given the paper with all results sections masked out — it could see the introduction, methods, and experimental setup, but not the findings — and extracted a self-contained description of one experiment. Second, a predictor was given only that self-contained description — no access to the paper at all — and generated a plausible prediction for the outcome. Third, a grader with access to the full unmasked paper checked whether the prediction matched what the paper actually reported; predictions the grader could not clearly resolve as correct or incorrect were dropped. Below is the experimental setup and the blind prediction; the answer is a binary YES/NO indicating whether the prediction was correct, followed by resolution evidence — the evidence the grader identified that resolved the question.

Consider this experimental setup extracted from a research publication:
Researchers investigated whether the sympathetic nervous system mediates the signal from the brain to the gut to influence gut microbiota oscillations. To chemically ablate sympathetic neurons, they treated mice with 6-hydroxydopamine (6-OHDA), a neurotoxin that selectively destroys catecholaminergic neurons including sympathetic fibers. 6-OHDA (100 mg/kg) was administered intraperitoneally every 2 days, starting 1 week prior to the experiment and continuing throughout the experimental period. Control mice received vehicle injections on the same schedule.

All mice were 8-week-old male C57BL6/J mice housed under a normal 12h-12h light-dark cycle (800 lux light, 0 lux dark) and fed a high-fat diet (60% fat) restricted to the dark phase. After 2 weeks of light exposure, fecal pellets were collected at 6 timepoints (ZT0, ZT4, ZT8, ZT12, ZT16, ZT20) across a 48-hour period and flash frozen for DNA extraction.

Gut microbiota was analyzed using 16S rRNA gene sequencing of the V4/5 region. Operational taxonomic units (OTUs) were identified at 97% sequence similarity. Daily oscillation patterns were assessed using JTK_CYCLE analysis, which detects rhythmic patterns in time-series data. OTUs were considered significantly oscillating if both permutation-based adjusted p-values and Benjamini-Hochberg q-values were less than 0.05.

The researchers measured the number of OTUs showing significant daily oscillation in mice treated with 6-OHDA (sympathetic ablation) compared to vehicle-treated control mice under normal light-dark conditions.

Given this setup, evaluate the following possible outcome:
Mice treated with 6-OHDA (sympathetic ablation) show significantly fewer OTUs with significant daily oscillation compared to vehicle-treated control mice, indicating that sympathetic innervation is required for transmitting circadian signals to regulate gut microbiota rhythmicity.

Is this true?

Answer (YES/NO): YES